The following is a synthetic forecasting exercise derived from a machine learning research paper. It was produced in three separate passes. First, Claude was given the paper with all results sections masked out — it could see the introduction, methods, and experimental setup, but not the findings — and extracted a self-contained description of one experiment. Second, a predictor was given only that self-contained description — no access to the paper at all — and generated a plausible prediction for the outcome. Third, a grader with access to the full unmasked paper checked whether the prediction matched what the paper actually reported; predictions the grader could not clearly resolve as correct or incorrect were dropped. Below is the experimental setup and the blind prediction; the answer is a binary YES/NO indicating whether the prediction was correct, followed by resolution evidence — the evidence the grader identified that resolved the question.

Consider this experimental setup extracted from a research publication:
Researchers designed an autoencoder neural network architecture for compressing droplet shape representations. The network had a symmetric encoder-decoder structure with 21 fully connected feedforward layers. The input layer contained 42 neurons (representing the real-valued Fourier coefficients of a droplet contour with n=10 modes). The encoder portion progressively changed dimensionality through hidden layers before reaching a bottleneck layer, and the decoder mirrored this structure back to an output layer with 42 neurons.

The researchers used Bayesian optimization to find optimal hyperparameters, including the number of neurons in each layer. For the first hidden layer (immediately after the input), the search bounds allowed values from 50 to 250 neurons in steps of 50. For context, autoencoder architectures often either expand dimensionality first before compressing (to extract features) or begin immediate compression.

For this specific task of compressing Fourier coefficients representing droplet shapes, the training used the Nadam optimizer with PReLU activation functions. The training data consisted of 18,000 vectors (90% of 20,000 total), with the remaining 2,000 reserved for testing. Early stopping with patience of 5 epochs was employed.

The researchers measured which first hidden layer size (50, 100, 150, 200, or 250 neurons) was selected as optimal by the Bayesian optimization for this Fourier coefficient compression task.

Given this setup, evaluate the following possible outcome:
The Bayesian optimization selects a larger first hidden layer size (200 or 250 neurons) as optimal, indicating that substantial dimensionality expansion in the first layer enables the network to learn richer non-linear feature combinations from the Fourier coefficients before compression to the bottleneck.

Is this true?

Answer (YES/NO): NO